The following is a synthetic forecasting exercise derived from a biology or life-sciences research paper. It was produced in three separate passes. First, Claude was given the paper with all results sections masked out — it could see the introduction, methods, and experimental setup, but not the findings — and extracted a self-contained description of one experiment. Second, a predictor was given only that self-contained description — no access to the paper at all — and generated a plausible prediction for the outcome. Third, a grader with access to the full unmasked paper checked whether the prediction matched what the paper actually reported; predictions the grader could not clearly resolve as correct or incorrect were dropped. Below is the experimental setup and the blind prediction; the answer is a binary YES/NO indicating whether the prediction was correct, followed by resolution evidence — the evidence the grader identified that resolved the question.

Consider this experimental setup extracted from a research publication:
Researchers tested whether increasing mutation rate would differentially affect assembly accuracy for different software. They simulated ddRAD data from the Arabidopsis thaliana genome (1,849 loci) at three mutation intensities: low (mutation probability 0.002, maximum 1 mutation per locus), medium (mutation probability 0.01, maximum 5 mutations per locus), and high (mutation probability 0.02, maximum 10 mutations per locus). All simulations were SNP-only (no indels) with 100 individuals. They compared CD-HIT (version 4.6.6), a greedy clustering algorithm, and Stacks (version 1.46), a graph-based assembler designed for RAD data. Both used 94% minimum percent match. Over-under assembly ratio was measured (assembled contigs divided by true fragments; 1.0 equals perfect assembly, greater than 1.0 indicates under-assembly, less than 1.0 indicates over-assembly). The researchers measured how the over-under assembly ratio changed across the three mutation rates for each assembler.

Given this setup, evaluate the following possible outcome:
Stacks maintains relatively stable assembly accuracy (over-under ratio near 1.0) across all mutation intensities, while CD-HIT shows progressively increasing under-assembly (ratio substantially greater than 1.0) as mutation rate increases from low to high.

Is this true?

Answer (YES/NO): NO